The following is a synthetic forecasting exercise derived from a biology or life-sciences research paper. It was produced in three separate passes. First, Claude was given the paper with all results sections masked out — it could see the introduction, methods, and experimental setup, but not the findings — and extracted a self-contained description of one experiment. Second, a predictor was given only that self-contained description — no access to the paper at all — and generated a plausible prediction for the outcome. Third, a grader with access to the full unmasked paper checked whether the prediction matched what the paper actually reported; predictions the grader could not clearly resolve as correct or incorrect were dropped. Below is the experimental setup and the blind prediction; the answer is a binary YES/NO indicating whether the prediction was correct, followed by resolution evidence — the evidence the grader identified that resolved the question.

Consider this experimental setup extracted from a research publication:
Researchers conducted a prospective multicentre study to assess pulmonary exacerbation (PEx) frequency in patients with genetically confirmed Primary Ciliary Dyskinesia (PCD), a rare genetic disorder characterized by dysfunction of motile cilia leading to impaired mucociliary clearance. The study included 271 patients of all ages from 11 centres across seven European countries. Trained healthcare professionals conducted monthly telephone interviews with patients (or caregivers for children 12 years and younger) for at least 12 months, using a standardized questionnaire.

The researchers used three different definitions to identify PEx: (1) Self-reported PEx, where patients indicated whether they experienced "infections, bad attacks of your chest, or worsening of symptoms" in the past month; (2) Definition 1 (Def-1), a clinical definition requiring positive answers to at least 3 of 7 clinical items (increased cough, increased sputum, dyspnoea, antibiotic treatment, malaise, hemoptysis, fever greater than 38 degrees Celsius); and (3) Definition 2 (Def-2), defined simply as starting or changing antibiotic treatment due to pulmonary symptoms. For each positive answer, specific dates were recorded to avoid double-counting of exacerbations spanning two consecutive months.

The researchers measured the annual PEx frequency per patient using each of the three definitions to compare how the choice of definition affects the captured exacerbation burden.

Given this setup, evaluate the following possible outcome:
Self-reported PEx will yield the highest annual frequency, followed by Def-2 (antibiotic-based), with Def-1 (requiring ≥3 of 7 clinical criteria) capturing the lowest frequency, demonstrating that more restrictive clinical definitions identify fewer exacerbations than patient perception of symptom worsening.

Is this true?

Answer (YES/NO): NO